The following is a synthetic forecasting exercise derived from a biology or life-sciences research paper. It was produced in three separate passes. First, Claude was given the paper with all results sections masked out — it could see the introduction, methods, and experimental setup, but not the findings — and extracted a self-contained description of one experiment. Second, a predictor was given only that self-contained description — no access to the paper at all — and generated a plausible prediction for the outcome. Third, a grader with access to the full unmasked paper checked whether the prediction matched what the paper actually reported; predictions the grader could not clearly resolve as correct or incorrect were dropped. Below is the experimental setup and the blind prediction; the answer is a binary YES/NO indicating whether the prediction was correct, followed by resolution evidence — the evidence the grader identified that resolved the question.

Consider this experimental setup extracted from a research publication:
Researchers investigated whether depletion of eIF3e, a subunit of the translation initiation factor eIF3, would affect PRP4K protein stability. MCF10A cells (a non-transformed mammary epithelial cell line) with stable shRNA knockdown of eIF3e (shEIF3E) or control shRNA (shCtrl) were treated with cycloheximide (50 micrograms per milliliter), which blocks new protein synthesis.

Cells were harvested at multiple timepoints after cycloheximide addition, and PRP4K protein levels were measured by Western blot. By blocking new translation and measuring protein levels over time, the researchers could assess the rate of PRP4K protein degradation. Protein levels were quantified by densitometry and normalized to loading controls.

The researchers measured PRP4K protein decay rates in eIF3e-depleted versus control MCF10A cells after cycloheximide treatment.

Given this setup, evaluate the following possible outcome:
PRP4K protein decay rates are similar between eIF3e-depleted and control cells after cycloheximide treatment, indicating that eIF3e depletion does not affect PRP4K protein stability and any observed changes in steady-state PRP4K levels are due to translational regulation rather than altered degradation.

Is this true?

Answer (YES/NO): NO